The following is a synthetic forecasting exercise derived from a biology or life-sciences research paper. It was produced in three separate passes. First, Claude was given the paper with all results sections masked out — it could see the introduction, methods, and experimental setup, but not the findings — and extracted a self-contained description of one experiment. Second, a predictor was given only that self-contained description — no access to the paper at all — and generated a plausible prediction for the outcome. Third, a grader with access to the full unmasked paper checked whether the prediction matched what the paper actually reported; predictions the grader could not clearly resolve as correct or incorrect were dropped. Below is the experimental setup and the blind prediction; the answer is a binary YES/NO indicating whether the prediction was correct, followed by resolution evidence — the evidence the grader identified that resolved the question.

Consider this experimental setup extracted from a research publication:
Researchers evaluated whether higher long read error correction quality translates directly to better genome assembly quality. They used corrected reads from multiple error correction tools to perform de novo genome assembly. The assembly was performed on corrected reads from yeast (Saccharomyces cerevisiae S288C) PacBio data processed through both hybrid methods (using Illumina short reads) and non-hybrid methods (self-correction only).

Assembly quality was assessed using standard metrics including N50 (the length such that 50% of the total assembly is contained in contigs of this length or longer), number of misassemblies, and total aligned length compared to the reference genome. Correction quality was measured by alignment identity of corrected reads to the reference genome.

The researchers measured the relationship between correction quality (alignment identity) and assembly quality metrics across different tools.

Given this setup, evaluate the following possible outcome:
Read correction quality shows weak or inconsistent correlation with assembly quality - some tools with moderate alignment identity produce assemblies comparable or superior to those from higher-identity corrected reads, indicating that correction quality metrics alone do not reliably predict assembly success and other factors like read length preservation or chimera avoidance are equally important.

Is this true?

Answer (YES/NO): YES